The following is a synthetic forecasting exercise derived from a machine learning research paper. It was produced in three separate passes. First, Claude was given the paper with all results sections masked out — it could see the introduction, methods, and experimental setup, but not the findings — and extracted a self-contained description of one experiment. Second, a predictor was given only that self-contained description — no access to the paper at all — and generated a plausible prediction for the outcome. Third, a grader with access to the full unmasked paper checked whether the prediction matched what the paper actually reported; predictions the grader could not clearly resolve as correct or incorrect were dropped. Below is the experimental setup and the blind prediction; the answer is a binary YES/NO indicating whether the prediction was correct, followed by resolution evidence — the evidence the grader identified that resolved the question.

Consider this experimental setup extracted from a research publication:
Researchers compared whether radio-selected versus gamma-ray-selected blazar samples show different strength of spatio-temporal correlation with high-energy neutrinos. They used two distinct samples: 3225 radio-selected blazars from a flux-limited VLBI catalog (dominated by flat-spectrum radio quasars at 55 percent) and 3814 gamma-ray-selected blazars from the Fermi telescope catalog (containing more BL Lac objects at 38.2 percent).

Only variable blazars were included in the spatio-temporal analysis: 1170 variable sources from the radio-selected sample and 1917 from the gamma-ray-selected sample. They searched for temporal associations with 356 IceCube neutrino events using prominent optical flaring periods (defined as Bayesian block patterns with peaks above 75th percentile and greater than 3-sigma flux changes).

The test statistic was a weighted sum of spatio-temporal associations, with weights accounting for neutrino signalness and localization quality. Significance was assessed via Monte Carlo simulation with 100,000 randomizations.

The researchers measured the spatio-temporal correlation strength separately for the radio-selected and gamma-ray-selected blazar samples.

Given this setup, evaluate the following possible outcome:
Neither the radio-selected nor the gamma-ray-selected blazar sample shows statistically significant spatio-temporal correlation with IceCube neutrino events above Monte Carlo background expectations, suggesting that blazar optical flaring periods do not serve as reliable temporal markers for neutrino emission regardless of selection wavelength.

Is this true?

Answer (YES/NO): NO